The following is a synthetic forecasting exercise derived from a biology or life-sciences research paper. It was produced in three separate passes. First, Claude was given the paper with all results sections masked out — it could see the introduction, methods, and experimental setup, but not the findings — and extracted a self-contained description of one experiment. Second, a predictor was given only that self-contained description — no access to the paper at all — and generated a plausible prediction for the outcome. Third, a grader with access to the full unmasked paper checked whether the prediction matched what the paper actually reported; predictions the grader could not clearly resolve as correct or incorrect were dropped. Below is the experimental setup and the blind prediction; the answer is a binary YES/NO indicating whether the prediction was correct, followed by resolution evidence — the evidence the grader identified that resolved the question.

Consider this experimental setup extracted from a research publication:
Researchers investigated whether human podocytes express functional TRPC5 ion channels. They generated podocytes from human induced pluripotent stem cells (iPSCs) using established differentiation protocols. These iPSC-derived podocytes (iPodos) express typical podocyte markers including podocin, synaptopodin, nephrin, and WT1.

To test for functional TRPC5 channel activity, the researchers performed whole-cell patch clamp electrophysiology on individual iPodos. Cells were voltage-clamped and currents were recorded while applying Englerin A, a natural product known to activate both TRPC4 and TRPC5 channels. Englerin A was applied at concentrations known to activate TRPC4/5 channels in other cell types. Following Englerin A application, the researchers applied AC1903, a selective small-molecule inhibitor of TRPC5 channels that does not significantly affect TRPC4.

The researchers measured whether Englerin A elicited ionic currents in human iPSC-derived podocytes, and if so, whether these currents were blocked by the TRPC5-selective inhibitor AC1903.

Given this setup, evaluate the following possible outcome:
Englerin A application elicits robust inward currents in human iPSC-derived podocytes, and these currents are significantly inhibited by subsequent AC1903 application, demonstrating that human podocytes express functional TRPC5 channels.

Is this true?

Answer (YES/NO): YES